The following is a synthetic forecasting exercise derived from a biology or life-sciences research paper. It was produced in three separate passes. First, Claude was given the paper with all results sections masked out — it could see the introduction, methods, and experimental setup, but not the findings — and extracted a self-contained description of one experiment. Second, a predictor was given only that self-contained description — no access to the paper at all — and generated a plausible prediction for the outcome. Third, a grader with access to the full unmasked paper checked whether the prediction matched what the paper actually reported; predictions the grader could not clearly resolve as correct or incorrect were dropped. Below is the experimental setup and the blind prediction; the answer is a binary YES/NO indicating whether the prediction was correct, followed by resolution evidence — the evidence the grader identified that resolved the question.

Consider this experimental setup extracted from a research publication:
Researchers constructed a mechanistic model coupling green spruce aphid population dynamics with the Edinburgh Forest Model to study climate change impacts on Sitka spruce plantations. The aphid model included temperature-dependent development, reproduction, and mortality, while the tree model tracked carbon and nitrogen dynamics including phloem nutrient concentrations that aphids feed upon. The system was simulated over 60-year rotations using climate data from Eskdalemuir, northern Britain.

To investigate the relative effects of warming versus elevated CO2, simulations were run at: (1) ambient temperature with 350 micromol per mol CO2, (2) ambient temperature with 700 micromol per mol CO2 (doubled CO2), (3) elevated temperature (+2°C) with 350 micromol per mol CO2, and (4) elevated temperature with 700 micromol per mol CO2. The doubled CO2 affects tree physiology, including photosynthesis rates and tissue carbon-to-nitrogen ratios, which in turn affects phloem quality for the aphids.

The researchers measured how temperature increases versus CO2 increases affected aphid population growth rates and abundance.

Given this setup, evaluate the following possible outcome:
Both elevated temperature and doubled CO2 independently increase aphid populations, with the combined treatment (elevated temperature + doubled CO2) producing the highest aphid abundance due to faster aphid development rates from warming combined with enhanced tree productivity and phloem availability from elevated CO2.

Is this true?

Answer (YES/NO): NO